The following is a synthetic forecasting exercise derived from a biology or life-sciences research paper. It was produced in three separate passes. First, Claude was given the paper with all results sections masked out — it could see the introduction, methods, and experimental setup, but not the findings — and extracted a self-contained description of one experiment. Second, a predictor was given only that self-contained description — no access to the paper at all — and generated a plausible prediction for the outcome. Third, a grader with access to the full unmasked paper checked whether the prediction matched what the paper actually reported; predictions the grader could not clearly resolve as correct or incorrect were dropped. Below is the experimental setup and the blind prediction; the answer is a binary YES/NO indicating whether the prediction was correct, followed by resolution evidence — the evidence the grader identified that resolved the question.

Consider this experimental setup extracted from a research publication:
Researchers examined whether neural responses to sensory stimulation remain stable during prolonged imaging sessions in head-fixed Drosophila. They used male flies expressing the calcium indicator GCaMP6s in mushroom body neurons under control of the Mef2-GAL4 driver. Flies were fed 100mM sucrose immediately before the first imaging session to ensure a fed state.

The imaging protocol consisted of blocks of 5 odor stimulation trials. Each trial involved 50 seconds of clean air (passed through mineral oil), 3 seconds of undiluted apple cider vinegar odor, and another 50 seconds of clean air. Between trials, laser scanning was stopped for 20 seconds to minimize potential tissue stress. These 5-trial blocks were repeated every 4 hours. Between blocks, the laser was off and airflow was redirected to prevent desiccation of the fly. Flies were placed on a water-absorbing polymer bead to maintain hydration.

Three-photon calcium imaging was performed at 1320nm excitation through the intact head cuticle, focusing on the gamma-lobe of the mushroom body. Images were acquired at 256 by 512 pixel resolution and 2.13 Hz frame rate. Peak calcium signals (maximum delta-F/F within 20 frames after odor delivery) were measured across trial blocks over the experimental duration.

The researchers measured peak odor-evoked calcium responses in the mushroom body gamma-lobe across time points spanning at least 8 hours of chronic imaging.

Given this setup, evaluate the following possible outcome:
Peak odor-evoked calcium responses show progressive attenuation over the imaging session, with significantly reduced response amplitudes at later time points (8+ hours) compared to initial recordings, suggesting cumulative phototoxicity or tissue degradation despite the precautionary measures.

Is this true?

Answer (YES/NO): NO